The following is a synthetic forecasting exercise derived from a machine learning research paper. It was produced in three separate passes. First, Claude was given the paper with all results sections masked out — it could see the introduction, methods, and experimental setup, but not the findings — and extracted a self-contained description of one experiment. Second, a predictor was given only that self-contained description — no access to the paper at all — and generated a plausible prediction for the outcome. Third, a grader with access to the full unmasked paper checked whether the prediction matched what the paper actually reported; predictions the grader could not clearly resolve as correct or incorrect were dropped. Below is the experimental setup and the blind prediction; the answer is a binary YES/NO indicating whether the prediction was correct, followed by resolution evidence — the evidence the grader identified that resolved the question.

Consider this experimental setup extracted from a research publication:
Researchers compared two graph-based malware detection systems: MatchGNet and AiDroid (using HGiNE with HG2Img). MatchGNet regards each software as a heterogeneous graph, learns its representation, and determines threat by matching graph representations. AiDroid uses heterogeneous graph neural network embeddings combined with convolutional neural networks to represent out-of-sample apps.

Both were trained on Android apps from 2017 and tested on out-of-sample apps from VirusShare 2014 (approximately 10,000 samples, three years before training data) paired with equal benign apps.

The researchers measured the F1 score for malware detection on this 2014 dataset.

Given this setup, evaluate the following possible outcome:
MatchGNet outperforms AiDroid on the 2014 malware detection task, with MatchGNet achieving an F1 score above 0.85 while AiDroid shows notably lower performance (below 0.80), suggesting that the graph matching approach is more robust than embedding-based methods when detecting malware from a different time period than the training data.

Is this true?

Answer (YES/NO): NO